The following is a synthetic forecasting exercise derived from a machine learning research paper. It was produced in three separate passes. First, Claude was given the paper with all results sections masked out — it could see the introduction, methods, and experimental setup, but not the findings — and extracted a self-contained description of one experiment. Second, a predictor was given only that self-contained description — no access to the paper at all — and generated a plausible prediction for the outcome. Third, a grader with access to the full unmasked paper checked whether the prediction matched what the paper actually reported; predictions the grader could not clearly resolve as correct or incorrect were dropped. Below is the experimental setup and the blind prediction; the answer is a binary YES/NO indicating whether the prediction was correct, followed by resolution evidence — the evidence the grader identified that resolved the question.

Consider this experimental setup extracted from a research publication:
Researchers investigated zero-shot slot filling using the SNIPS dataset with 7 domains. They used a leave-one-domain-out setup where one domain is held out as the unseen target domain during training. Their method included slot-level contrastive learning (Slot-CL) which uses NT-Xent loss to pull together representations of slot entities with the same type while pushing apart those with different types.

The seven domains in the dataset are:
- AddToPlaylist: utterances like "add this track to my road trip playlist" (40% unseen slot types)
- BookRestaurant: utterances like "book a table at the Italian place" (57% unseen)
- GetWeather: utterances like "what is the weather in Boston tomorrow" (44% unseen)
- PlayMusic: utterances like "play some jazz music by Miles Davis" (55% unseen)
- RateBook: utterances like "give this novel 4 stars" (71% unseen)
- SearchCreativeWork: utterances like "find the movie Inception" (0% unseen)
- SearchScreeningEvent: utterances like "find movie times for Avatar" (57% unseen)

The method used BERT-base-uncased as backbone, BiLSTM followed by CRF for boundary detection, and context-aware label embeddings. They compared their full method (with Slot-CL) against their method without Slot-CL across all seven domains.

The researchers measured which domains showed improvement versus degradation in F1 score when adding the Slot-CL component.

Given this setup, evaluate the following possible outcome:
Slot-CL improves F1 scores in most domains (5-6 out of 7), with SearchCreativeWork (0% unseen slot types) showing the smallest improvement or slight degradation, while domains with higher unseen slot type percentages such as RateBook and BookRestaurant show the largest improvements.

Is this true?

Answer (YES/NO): NO